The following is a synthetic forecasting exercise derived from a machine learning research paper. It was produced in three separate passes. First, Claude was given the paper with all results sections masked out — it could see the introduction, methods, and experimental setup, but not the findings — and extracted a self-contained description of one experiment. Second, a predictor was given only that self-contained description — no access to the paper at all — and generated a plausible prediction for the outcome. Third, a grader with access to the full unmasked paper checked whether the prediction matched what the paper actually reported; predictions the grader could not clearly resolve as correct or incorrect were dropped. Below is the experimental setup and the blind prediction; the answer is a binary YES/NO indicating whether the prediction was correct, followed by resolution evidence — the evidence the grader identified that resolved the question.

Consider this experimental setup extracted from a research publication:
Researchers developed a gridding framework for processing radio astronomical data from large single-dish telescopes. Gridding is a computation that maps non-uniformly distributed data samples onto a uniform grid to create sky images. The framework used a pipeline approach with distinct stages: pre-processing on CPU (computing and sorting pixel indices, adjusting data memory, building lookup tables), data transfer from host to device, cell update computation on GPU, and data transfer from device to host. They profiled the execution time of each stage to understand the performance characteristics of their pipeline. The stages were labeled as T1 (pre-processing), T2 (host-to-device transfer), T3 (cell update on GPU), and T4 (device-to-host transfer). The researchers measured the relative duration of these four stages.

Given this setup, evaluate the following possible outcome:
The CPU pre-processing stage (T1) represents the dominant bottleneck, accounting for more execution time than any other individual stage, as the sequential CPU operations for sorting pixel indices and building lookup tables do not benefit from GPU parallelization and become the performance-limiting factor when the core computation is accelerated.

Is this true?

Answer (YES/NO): YES